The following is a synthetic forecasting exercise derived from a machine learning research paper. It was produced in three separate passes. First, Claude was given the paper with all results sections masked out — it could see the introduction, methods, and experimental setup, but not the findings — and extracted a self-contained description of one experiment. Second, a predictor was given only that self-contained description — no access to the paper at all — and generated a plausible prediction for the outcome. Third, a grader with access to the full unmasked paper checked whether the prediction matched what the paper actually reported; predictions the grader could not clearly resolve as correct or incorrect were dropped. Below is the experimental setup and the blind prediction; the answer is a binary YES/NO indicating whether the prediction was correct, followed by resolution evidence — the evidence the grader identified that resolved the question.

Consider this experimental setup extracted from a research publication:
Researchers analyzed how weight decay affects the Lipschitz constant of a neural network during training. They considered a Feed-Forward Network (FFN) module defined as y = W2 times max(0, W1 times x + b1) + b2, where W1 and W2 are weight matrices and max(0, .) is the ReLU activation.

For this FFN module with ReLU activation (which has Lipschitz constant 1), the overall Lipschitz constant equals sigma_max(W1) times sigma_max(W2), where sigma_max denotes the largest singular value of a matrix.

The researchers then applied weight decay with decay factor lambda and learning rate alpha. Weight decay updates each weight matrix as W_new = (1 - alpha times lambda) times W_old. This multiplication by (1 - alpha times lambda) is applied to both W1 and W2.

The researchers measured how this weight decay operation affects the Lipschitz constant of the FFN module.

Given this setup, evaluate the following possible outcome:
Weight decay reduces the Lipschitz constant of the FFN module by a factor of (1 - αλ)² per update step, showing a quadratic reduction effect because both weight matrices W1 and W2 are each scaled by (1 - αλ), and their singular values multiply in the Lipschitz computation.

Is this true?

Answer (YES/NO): YES